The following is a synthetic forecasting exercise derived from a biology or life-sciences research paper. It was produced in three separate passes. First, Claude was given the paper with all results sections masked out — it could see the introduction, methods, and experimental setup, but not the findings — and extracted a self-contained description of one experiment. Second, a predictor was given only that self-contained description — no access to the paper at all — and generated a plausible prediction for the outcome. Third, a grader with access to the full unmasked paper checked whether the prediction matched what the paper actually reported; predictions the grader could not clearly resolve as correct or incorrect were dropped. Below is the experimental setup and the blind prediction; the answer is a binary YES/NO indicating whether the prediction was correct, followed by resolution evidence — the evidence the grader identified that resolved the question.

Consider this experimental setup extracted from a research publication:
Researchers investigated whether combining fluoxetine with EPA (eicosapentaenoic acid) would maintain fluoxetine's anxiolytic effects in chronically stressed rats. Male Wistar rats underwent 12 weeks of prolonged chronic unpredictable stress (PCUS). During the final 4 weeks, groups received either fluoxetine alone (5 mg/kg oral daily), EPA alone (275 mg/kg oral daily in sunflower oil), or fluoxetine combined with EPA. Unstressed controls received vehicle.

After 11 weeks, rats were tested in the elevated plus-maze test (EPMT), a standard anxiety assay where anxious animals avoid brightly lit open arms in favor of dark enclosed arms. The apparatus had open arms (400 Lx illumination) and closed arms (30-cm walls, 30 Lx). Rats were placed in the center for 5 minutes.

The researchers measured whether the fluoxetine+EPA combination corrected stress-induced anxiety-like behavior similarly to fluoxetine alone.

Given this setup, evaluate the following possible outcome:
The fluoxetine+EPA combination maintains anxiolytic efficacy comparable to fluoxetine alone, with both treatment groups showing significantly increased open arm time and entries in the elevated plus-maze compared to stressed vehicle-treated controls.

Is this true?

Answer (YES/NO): NO